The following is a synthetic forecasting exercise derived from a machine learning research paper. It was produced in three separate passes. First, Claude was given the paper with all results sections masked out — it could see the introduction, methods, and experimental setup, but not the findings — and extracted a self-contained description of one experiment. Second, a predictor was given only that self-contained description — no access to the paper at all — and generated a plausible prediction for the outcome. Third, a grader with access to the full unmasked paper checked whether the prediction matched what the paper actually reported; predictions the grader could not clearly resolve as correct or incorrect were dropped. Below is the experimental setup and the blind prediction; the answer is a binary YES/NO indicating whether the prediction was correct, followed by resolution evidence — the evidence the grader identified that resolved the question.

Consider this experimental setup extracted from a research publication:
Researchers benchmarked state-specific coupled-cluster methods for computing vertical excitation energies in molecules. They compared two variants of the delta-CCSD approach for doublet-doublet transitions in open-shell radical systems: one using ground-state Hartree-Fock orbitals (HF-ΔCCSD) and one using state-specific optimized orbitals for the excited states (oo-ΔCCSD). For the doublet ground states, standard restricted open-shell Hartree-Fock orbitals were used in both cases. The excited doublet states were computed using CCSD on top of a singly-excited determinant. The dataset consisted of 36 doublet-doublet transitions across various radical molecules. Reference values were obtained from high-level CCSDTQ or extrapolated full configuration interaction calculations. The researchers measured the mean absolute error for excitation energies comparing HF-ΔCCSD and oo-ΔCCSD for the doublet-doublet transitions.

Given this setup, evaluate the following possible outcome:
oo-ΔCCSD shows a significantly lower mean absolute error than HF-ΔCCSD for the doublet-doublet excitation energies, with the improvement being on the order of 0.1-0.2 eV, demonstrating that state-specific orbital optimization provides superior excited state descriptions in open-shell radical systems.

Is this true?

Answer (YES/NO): NO